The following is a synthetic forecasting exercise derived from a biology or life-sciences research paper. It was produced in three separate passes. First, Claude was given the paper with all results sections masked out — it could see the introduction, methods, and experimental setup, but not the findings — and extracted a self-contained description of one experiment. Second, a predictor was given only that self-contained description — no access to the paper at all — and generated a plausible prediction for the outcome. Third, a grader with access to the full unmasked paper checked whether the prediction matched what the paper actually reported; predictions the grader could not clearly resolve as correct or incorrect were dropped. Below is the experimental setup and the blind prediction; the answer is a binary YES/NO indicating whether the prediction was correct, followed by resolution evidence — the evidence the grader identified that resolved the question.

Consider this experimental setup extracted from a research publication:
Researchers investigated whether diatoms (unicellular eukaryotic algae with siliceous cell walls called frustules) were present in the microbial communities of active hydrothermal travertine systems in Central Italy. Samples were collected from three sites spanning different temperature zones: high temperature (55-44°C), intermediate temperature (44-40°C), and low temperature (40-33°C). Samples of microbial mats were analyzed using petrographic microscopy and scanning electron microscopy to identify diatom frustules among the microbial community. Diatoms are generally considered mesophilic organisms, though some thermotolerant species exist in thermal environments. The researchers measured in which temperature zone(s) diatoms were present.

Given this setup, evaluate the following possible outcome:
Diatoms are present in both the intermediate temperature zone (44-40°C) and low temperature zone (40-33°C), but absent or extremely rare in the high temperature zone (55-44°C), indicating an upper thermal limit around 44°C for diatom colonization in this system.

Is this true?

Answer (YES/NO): NO